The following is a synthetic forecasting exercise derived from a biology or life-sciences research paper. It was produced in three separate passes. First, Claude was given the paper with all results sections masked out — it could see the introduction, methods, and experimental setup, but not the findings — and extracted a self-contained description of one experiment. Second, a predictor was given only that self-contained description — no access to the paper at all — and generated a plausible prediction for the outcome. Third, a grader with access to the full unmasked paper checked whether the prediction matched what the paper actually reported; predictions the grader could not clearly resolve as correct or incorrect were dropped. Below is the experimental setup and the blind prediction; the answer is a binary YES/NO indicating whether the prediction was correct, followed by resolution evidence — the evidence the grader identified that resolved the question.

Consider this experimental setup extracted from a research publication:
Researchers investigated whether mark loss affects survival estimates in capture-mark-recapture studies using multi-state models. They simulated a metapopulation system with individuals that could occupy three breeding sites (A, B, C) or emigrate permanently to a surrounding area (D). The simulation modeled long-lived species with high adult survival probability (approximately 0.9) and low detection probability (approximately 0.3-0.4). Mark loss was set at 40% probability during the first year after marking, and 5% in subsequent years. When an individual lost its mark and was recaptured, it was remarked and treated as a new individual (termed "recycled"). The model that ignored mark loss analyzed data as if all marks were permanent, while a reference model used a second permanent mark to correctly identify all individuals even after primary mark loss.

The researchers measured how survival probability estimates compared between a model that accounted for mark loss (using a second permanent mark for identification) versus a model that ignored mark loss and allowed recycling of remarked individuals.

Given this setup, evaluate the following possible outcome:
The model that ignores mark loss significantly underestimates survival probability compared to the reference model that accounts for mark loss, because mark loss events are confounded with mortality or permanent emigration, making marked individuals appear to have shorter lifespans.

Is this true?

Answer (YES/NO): NO